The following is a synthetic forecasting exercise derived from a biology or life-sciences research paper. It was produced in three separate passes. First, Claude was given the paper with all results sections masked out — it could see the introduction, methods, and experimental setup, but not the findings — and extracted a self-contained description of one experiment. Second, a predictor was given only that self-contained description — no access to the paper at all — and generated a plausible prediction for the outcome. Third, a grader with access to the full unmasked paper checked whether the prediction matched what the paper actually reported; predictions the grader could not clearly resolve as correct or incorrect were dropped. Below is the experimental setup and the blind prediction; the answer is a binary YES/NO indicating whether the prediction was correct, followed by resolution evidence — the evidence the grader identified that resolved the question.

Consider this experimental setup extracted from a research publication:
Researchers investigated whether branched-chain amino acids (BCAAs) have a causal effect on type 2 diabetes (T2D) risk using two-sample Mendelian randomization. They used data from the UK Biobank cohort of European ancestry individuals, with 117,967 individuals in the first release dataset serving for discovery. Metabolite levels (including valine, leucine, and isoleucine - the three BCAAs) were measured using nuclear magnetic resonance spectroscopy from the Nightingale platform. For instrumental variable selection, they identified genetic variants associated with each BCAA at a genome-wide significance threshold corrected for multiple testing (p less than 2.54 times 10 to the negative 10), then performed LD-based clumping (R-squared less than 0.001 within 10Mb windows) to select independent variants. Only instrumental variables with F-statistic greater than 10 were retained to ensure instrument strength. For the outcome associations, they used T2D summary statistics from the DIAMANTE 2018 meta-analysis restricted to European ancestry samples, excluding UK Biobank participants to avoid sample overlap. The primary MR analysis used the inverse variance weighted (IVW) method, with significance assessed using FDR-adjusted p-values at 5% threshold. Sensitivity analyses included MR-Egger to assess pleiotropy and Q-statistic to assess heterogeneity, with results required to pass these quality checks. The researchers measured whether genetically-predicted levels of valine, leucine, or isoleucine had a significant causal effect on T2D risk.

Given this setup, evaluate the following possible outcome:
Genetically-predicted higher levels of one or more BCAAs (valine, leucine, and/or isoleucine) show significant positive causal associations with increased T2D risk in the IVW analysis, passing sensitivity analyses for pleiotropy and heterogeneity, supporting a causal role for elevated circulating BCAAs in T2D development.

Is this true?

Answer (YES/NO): NO